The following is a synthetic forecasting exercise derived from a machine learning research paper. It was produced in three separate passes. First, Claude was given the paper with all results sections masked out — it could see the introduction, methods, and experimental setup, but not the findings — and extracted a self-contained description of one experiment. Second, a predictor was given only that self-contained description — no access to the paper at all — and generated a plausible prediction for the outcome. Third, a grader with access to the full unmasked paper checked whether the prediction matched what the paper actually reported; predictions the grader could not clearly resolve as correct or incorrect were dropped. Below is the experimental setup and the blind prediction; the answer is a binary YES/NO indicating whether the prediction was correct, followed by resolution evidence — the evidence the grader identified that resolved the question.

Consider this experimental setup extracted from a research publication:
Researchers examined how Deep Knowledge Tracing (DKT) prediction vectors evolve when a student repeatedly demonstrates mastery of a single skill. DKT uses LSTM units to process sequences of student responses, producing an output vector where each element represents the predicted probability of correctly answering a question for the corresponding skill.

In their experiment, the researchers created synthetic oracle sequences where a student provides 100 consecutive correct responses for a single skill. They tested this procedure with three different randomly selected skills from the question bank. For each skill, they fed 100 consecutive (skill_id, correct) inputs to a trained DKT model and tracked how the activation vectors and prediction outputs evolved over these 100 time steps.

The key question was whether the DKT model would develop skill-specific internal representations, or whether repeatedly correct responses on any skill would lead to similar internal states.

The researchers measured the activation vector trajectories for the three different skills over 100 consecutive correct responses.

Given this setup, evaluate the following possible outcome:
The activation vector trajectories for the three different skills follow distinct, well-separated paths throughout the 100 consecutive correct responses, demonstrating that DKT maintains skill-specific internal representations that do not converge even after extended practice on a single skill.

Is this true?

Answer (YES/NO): NO